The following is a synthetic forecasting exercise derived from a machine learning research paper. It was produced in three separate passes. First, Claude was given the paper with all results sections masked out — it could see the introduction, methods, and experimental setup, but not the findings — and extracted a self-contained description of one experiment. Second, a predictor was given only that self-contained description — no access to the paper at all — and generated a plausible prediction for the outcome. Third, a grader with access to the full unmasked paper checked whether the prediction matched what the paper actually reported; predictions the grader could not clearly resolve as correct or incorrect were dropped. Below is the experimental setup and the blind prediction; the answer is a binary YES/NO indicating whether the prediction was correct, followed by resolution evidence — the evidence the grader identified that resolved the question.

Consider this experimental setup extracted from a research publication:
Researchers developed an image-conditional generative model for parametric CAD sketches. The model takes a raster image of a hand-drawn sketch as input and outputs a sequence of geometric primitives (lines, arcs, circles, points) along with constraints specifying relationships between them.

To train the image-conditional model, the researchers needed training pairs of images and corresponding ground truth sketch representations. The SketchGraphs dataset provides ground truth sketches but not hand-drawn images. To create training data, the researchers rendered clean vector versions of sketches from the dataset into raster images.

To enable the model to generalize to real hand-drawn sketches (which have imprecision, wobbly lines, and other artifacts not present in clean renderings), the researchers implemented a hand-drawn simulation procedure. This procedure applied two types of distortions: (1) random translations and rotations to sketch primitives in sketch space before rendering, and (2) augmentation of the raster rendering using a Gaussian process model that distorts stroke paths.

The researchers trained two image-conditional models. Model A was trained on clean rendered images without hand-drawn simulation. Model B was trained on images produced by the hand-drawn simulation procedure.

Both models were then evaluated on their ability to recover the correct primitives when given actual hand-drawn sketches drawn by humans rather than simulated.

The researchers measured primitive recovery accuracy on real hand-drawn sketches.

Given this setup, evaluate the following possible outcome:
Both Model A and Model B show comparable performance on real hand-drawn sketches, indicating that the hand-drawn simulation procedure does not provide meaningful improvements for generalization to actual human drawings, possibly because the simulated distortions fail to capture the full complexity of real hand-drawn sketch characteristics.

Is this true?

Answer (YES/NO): NO